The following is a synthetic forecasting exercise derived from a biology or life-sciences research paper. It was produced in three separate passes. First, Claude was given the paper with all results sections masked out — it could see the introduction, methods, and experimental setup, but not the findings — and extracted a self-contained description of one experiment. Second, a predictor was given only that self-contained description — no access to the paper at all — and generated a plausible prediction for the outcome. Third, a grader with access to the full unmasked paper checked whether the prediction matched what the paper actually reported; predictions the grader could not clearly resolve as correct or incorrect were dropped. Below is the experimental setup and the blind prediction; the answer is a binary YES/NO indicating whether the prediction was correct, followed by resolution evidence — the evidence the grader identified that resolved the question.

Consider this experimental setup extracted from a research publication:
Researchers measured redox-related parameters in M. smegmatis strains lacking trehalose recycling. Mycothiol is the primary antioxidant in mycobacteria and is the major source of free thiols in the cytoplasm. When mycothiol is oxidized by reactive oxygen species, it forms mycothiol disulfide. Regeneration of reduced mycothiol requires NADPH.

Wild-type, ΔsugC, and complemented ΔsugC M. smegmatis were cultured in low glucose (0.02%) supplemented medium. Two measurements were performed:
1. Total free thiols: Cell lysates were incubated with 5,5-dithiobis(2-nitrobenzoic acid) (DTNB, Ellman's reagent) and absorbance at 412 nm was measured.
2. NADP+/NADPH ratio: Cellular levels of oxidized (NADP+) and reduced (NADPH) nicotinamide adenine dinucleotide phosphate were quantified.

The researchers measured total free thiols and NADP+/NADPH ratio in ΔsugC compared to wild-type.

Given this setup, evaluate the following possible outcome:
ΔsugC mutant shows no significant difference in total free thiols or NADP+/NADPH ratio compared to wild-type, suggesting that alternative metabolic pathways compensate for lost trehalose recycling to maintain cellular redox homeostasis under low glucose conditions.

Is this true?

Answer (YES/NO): NO